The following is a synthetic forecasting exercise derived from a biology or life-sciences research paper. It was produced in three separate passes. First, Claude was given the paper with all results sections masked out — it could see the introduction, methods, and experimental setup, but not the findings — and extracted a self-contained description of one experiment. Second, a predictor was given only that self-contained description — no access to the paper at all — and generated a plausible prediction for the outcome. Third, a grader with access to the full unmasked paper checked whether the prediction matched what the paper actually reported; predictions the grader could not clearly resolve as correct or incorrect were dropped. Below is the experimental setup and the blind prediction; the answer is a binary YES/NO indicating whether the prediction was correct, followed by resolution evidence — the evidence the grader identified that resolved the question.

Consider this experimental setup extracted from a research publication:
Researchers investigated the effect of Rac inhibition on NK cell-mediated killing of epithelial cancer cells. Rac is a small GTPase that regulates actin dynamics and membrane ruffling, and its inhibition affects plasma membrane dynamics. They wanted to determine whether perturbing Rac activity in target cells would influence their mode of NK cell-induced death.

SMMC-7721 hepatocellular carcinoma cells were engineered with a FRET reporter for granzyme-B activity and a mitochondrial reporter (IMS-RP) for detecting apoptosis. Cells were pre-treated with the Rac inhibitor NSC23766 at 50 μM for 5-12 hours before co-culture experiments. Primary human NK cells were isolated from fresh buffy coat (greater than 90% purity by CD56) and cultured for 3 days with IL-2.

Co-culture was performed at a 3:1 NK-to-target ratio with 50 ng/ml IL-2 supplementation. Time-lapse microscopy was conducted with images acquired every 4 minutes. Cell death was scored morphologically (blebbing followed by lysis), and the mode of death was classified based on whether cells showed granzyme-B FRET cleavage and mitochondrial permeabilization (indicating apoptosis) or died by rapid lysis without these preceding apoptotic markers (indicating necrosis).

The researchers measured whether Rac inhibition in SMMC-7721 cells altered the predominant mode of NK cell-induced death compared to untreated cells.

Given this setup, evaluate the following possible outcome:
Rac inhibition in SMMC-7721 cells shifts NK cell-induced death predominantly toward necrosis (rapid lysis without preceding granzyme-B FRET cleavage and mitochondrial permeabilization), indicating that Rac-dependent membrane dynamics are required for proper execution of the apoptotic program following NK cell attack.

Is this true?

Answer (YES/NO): NO